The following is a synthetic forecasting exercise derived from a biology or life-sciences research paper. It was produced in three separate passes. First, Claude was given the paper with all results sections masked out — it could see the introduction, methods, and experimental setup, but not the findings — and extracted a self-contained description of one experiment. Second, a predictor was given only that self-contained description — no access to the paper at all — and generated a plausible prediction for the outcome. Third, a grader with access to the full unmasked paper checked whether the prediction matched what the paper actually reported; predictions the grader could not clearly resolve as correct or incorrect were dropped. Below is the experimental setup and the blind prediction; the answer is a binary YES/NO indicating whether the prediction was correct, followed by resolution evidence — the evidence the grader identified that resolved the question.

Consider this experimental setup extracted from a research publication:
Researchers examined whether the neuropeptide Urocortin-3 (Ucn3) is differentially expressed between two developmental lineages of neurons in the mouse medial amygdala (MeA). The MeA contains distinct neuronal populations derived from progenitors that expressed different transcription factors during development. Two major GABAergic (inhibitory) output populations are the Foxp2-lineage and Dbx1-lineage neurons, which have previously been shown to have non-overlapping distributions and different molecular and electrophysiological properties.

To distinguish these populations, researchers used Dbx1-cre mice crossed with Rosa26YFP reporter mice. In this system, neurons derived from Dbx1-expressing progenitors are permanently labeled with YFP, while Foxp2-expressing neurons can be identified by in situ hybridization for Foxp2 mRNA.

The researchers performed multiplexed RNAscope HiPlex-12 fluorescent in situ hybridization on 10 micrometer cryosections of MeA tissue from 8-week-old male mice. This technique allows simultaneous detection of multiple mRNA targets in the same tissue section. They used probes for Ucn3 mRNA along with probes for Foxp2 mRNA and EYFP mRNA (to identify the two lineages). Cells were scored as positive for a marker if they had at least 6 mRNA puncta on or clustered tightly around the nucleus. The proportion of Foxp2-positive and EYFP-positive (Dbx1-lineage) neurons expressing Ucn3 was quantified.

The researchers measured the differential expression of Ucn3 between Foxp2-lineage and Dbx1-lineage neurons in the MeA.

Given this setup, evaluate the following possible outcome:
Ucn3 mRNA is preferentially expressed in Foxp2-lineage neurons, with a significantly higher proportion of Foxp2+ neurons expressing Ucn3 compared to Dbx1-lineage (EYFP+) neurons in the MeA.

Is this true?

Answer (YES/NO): NO